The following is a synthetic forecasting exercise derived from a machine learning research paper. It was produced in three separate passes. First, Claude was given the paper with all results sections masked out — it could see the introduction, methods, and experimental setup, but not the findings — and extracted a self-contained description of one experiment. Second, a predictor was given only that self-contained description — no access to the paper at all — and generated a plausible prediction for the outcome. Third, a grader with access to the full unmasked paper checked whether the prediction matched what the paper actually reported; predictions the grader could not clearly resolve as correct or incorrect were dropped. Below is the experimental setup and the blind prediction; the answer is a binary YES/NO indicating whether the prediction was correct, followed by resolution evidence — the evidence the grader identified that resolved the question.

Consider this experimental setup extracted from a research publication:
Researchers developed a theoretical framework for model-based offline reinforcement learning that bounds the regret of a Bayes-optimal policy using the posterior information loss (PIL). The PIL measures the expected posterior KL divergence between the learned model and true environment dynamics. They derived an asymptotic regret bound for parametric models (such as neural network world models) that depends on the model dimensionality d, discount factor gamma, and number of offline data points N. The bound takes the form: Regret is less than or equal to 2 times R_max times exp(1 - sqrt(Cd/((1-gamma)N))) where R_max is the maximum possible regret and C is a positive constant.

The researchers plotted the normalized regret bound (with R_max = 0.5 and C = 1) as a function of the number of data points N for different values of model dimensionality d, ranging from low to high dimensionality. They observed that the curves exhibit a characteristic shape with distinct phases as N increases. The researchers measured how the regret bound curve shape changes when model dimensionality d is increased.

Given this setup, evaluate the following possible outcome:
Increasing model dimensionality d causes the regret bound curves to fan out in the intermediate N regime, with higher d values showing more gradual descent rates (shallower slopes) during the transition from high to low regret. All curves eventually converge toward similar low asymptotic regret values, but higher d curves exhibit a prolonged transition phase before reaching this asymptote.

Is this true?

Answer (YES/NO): NO